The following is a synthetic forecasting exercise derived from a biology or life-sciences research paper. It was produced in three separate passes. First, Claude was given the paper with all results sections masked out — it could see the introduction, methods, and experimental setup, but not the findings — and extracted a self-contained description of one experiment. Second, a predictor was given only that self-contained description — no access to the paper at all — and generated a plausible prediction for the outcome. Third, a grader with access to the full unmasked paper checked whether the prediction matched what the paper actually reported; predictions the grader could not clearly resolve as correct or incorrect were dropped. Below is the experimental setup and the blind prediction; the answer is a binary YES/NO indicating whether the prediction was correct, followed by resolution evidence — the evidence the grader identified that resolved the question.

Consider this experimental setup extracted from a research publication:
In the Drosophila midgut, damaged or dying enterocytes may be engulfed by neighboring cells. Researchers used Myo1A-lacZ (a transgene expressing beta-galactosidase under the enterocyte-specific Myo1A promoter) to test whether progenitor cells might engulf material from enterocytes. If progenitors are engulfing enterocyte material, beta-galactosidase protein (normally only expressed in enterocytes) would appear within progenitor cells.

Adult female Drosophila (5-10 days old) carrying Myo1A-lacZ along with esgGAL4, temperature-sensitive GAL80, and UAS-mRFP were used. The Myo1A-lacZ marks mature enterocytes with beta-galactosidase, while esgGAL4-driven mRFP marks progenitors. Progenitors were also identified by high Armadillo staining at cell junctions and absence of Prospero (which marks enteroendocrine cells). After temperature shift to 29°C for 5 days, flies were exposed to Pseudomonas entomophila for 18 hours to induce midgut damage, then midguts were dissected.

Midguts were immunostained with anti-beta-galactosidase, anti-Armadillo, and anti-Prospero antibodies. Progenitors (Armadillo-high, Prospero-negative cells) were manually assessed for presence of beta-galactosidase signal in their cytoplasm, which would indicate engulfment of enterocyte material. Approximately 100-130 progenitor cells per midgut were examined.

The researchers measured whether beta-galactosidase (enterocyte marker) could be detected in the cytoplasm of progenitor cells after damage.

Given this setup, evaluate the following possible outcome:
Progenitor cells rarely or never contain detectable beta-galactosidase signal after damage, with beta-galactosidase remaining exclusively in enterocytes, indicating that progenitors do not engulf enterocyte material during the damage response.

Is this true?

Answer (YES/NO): NO